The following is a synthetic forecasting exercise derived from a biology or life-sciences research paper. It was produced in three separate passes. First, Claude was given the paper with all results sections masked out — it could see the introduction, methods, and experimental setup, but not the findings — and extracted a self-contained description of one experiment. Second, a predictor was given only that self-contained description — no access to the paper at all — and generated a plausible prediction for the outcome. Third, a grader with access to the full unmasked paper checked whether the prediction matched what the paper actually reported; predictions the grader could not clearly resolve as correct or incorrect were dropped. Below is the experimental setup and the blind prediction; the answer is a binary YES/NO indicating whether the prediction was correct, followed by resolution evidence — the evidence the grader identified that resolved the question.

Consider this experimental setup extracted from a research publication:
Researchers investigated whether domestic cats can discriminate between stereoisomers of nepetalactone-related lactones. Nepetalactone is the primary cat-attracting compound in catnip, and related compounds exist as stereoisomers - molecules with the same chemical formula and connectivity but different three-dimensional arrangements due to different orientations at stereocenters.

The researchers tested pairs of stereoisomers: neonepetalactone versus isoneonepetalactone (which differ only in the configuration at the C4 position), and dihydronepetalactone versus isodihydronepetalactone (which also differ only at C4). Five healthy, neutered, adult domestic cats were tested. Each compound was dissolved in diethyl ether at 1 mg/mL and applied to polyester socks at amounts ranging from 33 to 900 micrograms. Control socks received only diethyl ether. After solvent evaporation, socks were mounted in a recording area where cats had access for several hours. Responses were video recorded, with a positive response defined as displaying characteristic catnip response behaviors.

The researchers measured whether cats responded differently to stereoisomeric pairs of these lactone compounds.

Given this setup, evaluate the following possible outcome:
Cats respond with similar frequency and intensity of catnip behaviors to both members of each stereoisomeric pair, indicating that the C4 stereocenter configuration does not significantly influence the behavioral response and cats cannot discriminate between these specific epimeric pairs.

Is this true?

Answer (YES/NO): YES